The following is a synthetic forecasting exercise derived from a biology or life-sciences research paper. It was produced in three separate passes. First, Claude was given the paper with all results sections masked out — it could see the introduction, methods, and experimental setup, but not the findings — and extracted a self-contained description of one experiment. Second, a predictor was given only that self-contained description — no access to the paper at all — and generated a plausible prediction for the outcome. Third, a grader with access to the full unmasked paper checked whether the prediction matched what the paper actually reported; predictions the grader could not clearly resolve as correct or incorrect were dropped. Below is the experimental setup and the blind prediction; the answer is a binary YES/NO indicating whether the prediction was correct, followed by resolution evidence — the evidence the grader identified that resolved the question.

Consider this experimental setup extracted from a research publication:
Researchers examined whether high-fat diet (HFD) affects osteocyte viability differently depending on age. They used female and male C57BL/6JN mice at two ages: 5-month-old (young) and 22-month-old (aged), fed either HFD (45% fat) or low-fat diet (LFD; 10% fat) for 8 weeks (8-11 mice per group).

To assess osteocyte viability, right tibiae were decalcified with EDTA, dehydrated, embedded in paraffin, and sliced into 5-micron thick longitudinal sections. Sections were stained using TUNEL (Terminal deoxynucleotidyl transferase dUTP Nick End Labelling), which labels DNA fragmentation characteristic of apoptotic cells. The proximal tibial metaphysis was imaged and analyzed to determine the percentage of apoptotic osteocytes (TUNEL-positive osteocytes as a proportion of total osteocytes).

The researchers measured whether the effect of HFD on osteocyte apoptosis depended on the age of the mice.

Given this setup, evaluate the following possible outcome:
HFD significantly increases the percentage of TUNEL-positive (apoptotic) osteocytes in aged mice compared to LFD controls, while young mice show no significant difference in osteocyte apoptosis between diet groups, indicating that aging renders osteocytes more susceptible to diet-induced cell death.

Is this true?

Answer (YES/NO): YES